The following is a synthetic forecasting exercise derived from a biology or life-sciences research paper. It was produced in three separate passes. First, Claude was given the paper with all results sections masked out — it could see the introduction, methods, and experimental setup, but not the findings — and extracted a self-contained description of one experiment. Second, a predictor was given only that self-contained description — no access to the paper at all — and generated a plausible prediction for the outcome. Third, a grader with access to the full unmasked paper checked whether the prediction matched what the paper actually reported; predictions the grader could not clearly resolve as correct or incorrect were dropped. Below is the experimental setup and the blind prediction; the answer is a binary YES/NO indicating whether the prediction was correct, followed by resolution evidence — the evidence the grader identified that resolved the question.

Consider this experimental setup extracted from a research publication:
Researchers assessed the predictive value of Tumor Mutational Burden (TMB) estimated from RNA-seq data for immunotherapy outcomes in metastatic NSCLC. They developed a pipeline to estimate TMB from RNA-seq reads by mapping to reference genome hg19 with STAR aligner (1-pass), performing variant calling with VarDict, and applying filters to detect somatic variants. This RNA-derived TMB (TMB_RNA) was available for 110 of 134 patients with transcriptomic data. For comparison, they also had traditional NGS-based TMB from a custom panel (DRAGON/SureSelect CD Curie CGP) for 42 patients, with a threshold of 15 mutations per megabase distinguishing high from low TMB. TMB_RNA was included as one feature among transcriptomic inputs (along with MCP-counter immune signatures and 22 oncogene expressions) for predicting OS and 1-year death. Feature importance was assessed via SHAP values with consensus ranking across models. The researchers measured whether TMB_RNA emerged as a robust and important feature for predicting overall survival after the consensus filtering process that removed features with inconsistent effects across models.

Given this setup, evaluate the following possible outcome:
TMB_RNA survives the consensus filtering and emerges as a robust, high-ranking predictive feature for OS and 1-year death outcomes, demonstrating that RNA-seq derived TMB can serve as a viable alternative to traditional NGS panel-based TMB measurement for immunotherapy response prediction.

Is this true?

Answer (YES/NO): NO